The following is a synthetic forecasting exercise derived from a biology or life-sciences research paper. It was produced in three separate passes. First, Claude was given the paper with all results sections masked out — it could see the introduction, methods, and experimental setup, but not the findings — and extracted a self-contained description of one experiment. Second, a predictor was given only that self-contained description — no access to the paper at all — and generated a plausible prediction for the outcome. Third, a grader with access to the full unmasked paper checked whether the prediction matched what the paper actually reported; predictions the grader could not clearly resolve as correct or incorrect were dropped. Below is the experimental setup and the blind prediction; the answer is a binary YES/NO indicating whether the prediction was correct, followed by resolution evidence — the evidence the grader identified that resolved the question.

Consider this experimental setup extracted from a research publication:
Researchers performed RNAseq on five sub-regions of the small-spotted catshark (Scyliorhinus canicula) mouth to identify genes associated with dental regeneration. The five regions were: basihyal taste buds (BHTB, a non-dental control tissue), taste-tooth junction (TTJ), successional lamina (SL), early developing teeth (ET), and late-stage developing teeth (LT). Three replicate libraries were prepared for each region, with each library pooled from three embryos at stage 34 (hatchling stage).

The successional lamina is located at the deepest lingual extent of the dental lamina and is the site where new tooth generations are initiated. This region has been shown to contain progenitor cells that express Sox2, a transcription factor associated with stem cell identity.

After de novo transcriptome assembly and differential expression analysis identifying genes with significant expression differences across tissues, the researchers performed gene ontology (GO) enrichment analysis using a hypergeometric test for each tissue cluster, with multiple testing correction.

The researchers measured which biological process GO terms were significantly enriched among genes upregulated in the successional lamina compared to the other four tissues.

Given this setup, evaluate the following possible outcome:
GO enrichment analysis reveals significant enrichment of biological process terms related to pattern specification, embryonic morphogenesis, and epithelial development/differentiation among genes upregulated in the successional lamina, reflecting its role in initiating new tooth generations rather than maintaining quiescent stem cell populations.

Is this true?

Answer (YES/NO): NO